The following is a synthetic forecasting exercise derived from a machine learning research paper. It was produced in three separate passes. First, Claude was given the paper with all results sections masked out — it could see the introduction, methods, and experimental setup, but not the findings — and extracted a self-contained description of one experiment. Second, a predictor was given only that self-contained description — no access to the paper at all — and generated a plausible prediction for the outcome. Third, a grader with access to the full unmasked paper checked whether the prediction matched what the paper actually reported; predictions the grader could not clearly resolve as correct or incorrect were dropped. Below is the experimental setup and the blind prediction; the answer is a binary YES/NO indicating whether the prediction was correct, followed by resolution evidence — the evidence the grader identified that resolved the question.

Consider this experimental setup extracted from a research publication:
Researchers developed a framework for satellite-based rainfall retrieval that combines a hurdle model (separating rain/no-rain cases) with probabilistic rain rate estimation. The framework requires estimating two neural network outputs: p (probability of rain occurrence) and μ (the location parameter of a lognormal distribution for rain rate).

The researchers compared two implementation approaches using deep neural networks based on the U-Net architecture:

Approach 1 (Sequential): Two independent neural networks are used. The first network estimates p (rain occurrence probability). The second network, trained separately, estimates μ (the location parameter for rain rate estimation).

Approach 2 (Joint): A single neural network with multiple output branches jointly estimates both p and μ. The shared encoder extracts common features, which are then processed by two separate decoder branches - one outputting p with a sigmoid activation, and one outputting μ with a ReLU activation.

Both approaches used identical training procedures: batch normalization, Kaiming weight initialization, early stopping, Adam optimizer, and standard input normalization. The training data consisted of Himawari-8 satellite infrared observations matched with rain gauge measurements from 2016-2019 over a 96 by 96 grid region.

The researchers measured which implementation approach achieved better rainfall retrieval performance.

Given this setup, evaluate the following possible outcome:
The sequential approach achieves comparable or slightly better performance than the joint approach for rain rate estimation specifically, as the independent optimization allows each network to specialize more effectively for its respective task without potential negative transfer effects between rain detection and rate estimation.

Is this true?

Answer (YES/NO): NO